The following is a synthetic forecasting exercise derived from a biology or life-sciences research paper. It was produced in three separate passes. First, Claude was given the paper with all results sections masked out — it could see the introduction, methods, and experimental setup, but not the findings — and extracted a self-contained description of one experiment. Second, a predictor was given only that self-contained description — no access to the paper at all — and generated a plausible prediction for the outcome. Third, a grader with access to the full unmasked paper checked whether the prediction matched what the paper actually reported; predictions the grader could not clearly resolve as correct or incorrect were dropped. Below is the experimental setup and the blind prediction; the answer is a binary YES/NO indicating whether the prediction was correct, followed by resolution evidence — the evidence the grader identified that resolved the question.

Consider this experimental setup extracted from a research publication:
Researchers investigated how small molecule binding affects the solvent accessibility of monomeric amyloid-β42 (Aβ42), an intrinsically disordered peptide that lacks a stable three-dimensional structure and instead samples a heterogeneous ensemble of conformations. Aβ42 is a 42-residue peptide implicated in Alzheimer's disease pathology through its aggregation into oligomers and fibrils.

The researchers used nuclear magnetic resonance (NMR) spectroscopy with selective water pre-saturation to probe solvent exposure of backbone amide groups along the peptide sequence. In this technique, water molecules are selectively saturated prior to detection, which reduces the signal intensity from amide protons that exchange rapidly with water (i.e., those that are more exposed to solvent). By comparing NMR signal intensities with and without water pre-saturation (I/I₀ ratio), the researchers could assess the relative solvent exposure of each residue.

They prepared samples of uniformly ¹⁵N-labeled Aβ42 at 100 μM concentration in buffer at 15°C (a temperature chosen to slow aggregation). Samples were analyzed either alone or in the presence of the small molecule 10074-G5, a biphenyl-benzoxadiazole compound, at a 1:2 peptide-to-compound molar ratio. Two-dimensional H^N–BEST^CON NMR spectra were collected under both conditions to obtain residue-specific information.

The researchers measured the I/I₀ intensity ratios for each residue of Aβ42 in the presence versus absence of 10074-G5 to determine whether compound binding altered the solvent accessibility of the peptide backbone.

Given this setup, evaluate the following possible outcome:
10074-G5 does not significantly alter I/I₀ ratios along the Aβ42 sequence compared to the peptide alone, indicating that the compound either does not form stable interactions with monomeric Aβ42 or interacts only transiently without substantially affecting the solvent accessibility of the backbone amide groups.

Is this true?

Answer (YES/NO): NO